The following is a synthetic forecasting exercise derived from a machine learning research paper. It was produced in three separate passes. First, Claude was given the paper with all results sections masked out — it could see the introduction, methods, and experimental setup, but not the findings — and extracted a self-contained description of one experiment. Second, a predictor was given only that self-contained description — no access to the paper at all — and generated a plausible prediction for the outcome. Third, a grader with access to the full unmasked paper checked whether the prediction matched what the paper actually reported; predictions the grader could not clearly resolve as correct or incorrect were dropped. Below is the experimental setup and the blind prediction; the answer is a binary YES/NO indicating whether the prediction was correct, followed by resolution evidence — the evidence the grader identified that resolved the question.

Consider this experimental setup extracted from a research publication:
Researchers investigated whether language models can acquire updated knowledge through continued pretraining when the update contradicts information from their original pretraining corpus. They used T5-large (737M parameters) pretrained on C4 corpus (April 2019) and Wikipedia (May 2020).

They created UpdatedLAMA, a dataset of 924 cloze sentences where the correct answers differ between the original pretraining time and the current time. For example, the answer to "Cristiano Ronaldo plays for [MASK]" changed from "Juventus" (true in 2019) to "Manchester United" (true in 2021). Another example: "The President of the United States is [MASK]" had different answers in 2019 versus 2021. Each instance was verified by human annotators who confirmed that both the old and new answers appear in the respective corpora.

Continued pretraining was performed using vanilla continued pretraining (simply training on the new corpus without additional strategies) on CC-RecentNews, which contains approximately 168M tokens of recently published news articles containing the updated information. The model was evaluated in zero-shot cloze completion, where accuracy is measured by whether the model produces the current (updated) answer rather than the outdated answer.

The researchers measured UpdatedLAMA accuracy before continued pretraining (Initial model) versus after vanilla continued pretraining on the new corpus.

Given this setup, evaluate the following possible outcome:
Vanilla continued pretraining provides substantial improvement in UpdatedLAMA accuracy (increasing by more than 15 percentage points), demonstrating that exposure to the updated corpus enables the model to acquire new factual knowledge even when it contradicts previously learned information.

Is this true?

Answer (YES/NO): NO